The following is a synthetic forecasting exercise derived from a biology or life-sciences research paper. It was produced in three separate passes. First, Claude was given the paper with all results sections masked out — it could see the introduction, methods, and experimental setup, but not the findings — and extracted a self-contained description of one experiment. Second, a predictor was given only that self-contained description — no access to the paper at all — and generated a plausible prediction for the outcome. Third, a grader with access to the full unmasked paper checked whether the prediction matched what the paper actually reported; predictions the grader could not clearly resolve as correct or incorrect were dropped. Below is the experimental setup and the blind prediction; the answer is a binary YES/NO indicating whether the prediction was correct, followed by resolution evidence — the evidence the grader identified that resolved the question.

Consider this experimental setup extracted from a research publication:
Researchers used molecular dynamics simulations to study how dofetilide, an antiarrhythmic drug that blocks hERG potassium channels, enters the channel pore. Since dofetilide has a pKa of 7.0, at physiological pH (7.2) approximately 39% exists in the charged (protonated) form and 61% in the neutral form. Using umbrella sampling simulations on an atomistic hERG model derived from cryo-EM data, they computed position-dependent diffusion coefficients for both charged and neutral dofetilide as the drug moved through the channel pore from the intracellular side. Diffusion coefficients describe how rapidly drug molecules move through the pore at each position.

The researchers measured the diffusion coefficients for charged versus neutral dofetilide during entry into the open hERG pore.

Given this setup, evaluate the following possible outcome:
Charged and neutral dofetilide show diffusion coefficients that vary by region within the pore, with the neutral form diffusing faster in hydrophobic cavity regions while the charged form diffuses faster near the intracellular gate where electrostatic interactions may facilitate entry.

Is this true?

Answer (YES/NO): NO